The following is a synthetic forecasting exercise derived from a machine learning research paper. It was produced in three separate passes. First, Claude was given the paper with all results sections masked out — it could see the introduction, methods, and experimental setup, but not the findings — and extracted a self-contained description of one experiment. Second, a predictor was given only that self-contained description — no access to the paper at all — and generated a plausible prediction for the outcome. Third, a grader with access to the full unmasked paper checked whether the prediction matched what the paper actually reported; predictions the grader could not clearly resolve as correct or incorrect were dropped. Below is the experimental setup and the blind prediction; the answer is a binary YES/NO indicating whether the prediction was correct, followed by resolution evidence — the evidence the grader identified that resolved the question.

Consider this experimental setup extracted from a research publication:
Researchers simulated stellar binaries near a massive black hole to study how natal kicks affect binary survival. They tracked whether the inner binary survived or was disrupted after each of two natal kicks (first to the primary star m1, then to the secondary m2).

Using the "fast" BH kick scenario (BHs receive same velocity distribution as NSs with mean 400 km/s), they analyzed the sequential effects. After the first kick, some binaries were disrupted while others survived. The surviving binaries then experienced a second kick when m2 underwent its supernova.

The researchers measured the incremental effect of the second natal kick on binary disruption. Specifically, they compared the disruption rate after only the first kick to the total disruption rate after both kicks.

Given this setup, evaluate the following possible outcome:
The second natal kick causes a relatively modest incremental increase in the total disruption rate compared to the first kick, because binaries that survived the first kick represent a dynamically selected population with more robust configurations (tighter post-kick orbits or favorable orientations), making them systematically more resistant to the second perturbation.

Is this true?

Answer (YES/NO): YES